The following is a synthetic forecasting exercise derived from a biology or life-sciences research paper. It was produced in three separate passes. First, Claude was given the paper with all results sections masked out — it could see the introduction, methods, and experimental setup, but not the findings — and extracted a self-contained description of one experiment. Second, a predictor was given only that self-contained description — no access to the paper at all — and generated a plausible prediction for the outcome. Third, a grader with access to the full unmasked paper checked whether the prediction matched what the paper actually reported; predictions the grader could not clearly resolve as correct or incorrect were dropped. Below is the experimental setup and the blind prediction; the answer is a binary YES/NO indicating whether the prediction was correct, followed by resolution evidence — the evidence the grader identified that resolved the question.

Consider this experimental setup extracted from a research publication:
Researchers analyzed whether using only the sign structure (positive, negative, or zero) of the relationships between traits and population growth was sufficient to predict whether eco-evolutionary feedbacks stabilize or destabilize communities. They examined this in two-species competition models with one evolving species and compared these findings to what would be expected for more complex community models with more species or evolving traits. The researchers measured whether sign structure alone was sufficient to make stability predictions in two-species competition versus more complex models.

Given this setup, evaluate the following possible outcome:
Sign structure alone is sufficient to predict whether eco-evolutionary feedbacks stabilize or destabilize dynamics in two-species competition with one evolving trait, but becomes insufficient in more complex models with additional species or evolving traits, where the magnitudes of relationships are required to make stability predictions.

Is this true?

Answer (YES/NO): YES